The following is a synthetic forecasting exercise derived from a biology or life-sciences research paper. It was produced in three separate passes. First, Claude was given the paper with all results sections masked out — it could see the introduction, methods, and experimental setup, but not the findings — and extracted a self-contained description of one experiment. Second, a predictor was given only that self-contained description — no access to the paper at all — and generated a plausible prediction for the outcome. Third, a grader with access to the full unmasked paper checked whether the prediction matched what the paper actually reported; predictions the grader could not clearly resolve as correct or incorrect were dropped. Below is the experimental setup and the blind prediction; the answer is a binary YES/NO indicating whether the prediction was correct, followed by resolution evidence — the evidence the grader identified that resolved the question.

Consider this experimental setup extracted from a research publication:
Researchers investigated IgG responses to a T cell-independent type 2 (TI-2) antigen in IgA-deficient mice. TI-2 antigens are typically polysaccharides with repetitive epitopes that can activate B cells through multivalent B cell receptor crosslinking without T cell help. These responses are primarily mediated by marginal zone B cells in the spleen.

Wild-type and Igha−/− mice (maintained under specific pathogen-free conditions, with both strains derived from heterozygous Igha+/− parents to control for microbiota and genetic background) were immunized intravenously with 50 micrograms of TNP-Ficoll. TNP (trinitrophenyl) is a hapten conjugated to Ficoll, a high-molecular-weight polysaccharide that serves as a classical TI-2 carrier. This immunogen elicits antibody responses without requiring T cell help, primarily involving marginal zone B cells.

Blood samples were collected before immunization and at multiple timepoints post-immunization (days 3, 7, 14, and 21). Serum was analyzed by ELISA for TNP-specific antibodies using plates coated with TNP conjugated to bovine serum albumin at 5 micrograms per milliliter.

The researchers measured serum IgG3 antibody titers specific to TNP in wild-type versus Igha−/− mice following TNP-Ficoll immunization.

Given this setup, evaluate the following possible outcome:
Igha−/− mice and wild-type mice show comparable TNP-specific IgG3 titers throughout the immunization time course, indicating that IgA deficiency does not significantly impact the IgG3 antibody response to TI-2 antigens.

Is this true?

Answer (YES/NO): NO